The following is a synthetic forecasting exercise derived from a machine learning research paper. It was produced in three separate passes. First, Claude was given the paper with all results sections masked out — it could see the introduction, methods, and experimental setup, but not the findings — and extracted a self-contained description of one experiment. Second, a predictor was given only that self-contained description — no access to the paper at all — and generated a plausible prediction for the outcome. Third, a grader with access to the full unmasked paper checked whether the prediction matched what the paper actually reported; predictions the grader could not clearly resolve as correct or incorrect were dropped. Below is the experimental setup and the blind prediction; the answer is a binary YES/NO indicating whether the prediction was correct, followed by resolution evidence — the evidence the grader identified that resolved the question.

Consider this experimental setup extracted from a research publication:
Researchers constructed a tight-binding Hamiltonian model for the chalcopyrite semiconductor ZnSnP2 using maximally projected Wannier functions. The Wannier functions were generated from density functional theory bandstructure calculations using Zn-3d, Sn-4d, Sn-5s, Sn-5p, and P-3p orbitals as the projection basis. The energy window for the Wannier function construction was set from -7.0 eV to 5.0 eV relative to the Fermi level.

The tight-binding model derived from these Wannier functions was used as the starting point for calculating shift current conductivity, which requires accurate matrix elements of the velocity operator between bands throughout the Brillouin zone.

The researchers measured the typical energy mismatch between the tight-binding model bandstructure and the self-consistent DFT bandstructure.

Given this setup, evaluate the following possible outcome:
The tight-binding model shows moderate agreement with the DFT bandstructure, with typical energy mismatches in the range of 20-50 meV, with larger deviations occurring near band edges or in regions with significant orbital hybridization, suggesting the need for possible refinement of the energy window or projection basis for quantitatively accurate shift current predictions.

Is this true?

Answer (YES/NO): NO